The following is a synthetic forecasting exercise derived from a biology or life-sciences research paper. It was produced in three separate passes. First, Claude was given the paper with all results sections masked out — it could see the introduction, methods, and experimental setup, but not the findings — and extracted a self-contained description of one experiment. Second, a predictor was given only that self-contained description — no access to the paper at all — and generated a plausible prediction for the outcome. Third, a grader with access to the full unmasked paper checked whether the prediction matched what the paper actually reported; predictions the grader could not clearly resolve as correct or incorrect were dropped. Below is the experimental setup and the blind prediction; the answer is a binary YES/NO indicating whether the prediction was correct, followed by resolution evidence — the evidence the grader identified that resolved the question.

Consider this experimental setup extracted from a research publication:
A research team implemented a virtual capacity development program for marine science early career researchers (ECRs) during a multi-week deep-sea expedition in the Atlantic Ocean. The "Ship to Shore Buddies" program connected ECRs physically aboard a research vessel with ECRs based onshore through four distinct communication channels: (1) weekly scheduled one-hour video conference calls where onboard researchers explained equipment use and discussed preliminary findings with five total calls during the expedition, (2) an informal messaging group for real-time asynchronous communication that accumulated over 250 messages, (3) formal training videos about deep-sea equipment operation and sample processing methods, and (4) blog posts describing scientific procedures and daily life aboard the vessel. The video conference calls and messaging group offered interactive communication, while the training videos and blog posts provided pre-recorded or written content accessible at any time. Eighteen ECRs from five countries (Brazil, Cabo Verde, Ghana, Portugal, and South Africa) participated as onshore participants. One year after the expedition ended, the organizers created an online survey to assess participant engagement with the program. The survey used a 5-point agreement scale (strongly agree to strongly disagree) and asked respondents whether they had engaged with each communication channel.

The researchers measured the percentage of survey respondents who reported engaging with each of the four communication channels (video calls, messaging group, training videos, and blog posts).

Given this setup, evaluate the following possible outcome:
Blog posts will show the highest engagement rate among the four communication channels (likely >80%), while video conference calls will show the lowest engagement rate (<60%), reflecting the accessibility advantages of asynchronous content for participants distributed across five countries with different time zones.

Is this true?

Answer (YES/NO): NO